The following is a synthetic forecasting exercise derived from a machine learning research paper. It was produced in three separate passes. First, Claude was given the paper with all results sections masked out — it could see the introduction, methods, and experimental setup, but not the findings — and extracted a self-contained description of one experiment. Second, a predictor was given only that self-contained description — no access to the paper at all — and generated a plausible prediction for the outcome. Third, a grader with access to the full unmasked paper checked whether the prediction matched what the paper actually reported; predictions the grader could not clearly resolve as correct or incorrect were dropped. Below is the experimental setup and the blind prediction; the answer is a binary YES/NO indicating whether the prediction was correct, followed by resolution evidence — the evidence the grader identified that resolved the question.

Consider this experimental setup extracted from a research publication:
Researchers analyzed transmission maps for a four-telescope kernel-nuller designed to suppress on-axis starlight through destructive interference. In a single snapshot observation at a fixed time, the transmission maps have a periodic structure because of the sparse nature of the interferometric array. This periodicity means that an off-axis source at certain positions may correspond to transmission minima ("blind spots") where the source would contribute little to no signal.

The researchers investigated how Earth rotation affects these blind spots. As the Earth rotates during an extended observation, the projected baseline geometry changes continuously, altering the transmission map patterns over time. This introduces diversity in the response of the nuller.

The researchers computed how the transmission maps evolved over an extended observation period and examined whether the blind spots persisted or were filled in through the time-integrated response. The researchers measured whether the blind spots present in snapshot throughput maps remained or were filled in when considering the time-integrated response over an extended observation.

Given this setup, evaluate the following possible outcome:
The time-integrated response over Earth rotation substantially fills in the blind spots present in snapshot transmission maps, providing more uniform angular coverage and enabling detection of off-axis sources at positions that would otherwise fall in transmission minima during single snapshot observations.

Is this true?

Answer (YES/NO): YES